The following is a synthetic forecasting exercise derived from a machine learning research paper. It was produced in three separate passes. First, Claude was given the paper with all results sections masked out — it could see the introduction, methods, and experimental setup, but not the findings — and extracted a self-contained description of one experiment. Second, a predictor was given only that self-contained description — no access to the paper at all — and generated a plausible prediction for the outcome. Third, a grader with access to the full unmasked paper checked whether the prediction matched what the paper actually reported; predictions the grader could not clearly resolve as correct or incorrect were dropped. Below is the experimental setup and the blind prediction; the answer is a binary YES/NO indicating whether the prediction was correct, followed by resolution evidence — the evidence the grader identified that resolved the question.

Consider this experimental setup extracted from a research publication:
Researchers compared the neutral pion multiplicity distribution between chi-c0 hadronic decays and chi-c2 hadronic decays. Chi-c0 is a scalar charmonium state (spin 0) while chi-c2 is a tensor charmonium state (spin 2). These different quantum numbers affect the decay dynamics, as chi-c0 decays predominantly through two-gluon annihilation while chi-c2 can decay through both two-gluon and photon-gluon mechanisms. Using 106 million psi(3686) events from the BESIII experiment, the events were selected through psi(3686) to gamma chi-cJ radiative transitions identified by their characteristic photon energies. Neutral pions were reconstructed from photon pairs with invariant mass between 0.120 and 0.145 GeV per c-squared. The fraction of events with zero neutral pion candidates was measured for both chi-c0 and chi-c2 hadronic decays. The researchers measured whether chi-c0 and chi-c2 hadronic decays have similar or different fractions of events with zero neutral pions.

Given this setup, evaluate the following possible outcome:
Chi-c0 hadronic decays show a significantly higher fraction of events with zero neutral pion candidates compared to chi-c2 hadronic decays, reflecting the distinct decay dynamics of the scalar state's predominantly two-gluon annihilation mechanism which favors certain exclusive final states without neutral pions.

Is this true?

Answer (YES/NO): NO